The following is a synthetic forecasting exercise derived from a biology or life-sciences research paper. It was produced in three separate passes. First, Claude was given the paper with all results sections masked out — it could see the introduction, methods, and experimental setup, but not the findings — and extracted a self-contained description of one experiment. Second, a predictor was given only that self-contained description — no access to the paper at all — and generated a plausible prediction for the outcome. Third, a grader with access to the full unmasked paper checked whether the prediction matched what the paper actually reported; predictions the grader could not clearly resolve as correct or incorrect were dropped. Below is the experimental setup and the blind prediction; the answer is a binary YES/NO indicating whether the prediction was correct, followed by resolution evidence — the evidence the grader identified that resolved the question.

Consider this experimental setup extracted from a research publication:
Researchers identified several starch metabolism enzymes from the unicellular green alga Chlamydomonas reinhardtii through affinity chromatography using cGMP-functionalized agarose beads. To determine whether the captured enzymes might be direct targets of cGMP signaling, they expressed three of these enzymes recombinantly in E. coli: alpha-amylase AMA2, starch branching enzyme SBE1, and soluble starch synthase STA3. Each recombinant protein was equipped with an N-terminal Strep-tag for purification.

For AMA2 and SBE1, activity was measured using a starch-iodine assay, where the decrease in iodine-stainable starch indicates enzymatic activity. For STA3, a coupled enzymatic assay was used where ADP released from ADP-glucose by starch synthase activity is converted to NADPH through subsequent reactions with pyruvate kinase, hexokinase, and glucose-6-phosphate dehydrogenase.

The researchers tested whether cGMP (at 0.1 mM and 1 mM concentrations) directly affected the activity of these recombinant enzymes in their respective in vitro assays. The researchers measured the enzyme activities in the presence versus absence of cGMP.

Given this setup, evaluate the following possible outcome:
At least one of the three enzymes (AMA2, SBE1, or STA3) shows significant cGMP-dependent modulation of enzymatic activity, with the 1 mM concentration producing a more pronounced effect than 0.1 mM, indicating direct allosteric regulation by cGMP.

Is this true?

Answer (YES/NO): NO